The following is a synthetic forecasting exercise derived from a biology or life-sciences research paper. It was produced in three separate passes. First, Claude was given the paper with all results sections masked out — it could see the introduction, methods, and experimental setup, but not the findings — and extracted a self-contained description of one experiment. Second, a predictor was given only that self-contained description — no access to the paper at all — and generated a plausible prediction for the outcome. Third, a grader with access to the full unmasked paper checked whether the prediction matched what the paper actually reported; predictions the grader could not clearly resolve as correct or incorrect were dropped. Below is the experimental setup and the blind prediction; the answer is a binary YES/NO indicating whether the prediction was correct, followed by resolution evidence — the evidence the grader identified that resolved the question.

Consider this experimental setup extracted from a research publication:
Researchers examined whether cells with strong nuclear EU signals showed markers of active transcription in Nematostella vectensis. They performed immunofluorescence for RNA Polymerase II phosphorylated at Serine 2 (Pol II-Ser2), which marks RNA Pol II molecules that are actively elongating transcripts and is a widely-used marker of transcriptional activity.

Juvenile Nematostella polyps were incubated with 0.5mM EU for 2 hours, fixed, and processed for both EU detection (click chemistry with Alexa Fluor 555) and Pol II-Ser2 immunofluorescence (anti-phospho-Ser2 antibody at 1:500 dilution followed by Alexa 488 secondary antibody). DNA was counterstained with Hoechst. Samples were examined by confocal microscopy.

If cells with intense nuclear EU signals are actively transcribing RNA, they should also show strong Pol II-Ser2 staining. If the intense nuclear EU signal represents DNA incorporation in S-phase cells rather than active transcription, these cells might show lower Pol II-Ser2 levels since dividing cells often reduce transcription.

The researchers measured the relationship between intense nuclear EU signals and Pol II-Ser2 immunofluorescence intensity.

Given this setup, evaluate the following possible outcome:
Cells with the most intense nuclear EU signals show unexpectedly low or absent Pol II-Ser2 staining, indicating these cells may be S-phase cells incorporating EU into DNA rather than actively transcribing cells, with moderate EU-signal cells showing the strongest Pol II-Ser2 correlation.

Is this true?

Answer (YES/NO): NO